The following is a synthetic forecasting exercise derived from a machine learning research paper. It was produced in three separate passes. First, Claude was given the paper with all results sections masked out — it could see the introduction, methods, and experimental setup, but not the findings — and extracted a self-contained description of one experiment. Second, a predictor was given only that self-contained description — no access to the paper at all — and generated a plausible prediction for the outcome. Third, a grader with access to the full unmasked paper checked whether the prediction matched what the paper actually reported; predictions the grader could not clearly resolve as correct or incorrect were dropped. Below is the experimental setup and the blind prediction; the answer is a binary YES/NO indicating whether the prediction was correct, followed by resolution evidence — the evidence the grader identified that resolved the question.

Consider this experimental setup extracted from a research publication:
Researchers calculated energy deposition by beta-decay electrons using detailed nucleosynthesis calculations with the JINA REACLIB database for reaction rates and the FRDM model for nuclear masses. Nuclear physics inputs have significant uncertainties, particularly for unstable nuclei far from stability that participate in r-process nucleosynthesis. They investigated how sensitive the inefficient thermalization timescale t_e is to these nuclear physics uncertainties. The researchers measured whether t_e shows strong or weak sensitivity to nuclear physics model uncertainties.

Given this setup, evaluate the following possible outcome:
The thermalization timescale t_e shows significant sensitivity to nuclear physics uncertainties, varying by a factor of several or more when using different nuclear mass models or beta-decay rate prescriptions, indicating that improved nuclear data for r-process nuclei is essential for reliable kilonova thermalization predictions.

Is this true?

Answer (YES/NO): NO